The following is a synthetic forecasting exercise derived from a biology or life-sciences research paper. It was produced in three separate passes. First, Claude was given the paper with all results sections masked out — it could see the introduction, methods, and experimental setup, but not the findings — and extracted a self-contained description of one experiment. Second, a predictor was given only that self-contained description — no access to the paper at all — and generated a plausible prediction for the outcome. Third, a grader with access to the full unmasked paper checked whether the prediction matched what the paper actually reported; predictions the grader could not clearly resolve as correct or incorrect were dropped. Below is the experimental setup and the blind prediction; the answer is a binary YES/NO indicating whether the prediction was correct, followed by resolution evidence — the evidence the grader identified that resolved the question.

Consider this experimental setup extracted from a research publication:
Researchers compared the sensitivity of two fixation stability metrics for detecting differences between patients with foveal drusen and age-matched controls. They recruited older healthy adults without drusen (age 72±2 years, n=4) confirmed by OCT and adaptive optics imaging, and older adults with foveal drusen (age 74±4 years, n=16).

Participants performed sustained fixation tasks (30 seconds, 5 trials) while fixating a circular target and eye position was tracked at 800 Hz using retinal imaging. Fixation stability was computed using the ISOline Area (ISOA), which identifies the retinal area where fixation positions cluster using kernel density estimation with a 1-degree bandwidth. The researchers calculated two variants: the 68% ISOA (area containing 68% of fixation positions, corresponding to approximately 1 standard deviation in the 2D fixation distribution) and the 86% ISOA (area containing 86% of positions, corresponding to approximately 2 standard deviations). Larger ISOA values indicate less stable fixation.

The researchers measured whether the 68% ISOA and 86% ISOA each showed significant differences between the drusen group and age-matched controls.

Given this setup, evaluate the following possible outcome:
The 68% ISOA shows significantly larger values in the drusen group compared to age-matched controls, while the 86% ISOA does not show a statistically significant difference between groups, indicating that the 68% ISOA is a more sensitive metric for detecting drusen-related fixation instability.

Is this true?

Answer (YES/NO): NO